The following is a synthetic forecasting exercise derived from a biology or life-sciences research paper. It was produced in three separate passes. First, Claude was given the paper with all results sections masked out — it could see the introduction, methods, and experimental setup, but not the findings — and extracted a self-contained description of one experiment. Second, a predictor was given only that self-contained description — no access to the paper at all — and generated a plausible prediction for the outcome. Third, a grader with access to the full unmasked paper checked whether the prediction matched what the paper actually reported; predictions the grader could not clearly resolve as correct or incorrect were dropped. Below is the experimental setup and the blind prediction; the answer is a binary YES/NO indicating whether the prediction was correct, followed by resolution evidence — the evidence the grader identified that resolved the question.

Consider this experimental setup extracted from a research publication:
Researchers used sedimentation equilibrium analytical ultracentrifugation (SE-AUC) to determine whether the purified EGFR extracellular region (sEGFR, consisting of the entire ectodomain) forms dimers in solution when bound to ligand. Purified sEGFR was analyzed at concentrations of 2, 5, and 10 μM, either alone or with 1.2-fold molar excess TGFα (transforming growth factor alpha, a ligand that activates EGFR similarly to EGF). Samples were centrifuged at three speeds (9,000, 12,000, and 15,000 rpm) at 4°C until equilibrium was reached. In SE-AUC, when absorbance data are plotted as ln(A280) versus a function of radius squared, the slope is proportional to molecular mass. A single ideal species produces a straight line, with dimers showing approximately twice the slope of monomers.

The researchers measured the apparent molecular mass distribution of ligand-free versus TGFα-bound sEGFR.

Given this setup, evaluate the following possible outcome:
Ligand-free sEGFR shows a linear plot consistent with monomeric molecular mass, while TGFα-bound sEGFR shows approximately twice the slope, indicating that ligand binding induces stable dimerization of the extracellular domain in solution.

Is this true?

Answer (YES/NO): YES